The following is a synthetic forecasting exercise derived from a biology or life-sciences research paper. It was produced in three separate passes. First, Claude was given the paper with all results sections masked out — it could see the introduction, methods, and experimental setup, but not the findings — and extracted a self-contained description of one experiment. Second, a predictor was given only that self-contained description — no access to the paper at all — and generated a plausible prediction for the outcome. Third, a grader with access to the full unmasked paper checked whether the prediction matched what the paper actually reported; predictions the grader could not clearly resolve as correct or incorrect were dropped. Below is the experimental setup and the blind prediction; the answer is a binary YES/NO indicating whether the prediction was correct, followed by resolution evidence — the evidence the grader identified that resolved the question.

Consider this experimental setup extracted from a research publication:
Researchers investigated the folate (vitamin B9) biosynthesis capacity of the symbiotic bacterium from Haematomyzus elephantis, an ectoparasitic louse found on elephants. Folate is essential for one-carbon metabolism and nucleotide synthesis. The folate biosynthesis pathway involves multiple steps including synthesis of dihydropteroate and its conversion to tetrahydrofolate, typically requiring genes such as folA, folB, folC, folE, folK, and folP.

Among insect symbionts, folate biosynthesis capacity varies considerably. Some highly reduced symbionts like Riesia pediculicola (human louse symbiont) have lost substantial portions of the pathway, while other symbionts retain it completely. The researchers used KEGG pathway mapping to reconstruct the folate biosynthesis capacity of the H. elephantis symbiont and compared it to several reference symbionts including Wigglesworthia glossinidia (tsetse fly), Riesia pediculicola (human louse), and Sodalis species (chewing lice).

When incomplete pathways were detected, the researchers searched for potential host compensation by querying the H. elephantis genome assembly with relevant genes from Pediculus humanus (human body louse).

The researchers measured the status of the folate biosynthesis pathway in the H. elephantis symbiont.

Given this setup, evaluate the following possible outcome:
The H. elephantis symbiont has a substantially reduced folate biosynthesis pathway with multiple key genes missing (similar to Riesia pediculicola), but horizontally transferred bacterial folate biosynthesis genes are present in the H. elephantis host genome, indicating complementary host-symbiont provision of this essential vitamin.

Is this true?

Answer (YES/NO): NO